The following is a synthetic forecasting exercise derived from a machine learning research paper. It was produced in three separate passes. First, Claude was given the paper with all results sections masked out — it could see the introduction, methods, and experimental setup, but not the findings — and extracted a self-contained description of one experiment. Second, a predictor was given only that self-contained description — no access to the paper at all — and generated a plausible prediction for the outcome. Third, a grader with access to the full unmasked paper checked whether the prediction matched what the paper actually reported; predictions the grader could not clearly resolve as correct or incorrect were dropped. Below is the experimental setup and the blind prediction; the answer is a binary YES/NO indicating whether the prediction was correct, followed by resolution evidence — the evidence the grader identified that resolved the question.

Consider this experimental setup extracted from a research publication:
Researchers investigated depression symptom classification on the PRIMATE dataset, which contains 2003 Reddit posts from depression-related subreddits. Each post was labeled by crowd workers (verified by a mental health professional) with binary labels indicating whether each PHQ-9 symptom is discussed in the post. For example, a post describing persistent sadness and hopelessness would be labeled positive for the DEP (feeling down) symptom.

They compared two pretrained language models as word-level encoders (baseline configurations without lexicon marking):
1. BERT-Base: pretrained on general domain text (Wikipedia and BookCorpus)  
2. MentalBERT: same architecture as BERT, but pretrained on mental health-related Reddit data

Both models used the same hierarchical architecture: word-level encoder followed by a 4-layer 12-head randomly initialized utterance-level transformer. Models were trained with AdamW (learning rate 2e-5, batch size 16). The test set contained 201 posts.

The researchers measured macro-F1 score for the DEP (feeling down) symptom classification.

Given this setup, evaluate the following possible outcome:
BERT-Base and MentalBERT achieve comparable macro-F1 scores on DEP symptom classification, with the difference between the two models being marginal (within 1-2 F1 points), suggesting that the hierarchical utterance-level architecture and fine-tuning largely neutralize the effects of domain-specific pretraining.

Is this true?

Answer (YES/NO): NO